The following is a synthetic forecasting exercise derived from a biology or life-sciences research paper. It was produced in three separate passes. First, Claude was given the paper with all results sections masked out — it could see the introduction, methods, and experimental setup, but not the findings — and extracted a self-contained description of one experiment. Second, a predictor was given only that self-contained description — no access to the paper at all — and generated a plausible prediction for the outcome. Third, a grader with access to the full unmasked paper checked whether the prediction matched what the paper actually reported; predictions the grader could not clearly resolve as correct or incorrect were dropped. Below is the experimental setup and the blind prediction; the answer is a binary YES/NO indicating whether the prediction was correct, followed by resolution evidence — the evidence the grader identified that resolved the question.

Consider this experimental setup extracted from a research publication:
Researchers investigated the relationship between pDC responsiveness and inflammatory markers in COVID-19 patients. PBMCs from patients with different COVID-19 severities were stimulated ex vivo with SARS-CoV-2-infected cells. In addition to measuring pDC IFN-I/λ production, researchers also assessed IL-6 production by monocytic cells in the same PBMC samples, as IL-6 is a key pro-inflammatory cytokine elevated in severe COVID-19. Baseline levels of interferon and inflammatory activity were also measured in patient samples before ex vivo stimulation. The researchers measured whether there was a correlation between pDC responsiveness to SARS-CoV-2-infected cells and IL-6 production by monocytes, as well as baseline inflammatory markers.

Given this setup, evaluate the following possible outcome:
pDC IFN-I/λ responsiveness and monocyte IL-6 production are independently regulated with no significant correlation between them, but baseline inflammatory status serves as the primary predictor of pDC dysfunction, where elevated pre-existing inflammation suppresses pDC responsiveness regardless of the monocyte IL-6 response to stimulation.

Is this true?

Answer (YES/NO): NO